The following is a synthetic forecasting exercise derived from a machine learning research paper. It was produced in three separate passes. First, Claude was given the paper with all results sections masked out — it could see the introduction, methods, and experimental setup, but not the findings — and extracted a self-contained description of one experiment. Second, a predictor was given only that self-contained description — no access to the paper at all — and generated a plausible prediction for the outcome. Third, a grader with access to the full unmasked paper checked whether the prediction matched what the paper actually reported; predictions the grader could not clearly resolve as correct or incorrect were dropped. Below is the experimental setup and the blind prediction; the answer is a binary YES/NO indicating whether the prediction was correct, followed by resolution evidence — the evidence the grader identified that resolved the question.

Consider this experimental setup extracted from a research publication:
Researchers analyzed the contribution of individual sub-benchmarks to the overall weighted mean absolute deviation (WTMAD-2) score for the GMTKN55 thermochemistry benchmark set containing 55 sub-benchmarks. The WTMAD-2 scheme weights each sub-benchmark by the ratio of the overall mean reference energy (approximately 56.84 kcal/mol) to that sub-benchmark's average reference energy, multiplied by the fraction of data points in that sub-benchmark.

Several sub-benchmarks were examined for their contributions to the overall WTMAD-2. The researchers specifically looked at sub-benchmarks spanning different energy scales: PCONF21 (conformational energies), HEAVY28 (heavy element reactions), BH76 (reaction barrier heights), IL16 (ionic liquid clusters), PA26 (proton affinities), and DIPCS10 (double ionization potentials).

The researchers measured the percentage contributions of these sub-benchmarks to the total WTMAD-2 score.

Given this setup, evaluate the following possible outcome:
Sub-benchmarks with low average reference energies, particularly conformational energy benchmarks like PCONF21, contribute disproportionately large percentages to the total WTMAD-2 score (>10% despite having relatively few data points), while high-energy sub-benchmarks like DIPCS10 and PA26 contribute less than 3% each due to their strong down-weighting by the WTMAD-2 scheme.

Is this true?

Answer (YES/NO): NO